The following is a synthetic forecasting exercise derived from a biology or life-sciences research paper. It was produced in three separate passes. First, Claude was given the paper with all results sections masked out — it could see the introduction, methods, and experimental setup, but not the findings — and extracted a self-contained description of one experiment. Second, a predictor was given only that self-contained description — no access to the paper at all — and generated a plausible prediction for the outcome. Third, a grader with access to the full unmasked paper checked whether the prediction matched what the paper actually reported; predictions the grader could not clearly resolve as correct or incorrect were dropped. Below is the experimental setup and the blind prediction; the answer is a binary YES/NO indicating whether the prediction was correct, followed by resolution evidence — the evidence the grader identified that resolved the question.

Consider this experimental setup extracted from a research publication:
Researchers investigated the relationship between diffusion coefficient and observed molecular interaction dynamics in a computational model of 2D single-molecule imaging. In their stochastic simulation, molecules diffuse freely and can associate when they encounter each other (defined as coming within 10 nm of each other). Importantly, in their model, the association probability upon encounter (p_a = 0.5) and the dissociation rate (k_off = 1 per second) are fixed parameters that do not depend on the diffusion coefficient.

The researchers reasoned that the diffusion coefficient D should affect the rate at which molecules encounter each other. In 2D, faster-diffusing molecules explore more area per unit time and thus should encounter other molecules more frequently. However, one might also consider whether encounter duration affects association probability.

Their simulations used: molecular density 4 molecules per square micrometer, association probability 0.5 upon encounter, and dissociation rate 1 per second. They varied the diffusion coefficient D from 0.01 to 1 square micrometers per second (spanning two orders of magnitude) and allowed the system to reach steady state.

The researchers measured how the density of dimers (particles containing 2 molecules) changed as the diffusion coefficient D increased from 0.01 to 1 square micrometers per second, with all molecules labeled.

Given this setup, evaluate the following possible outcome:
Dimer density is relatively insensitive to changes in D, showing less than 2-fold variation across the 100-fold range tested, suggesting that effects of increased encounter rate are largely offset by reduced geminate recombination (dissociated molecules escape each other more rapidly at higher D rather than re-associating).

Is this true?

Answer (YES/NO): NO